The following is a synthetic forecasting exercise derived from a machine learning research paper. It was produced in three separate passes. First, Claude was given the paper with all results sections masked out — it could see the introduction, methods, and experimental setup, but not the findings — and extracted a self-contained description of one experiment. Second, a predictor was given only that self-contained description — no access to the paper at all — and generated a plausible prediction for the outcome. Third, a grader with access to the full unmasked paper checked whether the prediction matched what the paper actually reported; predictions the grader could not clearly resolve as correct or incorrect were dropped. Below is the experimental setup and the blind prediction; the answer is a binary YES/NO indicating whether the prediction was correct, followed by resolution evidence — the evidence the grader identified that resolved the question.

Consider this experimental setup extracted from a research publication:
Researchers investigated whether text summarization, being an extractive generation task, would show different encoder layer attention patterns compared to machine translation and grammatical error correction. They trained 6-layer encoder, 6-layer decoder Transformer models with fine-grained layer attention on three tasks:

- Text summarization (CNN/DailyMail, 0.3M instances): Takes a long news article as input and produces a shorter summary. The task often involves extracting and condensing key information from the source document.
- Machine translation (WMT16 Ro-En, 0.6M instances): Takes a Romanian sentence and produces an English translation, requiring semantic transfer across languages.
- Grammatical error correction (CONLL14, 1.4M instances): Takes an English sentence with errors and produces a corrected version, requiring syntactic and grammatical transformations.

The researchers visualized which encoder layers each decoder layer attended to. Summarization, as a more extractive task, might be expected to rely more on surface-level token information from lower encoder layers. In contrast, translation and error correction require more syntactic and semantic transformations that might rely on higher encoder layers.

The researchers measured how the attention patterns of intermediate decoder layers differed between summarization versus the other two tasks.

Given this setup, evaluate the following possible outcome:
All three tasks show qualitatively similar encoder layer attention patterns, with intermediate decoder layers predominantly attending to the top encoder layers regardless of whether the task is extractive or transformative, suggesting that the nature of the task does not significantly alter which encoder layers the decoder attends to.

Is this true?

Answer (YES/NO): NO